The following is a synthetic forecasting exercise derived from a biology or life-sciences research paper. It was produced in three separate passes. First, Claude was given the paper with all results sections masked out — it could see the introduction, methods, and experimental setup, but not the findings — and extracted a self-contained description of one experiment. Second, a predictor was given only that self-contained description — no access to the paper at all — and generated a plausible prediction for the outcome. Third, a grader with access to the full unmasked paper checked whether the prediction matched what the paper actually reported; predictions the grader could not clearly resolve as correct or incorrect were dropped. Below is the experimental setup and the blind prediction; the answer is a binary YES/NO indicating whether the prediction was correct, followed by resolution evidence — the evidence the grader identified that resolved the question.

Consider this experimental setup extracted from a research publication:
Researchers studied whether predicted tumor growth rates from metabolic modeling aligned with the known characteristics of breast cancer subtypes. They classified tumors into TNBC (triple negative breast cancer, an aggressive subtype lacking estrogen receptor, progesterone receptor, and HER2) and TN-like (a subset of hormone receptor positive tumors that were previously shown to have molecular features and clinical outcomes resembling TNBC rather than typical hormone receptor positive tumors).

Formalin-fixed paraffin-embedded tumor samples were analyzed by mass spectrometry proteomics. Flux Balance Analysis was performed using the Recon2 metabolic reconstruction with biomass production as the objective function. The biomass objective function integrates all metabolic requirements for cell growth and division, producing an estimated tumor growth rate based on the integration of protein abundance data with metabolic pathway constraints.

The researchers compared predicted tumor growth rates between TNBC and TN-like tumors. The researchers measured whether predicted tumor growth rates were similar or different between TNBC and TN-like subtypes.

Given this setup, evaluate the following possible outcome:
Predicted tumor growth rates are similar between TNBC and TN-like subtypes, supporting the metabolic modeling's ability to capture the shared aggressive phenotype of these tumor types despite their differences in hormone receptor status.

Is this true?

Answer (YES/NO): YES